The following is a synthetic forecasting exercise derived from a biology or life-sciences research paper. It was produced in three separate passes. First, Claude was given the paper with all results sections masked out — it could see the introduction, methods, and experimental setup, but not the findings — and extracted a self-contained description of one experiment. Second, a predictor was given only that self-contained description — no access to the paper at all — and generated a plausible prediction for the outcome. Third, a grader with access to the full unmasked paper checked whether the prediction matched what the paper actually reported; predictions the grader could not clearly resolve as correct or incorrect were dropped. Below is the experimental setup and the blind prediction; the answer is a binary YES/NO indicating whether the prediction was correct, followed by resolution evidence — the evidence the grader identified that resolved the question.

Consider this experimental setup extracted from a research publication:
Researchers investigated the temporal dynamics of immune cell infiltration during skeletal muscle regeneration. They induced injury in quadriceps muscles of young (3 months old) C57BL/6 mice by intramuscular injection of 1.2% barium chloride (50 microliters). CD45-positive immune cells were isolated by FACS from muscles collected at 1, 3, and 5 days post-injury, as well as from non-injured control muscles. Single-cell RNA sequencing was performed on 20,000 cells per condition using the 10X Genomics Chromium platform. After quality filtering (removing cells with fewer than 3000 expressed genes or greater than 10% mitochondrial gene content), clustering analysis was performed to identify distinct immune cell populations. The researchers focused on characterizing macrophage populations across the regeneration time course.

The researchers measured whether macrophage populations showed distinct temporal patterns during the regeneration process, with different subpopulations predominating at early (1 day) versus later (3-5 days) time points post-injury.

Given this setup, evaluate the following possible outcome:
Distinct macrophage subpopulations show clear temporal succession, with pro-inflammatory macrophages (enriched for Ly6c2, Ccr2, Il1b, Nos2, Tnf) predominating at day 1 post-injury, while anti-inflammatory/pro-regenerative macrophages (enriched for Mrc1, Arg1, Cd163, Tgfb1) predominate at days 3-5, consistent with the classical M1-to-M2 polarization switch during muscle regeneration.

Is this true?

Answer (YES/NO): NO